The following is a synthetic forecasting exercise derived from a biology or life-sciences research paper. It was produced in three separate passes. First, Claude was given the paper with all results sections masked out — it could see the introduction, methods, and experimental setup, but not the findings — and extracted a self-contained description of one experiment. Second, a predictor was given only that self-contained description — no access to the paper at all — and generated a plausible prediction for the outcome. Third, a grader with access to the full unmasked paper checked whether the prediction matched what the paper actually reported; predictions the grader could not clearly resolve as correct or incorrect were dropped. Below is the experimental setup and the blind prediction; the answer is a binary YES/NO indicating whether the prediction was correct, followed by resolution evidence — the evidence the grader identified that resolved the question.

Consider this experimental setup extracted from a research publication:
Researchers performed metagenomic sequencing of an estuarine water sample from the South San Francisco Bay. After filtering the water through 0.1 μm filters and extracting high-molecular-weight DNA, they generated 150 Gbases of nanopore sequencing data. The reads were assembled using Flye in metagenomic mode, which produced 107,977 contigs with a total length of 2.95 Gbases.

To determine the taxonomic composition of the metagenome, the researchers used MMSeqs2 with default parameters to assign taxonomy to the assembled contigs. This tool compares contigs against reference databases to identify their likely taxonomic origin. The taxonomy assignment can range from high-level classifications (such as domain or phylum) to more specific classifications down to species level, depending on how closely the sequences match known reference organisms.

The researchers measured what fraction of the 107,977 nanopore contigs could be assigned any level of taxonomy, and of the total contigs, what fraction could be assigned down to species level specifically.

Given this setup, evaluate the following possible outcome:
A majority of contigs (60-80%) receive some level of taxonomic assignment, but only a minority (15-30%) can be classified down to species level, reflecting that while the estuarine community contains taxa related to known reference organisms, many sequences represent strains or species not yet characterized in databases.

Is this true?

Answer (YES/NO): NO